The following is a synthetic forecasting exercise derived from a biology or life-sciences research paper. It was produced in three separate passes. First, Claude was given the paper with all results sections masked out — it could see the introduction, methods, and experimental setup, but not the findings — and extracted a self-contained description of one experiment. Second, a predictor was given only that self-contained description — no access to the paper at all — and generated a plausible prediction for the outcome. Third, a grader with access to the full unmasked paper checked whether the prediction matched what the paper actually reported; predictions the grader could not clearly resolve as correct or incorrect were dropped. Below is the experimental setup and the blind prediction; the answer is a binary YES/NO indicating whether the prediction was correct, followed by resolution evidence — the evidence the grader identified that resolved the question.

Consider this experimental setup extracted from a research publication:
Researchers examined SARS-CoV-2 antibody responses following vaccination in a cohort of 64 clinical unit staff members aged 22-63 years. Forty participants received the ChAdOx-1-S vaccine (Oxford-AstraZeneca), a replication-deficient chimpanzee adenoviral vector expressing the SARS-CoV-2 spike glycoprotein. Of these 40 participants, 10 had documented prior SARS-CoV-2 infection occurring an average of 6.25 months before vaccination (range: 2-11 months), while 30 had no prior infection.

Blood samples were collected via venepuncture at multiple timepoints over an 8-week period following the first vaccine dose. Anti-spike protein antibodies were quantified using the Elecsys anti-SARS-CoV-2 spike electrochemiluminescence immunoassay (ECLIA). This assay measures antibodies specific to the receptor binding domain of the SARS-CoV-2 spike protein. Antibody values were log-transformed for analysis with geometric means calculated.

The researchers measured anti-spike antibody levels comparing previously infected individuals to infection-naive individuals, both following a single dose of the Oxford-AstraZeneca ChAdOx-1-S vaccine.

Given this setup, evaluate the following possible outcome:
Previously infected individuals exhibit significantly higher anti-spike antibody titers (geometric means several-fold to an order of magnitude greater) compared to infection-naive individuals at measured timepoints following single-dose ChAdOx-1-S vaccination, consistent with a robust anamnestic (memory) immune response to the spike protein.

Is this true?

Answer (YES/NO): YES